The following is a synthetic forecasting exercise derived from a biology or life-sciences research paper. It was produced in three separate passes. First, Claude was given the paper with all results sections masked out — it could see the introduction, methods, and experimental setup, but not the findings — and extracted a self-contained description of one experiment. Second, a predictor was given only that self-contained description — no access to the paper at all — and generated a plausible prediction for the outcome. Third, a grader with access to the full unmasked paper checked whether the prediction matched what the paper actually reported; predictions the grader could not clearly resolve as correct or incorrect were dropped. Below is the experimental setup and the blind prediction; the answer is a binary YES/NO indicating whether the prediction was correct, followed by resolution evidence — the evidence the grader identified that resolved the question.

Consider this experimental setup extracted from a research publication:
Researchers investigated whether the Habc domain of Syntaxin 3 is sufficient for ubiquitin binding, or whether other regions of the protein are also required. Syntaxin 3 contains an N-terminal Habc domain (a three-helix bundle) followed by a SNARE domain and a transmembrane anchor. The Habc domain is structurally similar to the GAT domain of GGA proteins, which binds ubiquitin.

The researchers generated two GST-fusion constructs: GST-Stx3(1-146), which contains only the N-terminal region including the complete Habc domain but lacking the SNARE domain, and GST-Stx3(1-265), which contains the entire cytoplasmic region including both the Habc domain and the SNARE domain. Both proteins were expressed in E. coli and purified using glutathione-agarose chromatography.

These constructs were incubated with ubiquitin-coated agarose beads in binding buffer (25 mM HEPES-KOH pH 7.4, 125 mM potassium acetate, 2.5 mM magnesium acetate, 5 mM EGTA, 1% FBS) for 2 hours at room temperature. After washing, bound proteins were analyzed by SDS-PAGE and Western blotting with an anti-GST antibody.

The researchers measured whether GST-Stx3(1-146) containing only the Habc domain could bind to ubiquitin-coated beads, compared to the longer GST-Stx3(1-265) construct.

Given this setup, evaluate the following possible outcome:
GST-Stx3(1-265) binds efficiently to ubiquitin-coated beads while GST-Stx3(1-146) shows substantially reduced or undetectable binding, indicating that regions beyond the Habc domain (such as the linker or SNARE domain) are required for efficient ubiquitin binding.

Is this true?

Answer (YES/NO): NO